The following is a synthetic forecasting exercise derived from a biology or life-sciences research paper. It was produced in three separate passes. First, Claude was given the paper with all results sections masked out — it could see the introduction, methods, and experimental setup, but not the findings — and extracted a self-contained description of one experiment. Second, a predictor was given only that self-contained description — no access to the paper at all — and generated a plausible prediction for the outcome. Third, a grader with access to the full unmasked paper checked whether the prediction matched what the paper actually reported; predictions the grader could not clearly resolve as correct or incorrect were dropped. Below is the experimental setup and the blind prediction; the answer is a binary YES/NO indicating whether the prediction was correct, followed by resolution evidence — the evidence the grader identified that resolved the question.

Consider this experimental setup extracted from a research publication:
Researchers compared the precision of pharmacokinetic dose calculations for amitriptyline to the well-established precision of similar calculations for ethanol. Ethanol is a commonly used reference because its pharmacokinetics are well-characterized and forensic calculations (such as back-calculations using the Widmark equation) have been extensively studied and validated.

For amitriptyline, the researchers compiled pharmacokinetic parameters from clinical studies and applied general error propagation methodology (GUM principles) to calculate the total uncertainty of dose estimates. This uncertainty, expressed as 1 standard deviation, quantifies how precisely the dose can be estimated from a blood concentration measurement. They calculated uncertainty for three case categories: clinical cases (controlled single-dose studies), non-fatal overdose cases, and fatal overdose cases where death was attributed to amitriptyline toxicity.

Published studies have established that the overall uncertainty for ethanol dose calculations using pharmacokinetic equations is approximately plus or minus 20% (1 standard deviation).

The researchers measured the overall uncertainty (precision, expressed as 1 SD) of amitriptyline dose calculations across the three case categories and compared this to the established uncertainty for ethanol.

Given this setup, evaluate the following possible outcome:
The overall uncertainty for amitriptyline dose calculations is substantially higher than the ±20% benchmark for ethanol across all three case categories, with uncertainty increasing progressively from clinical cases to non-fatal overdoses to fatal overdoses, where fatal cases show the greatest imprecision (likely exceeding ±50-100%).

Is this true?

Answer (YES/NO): NO